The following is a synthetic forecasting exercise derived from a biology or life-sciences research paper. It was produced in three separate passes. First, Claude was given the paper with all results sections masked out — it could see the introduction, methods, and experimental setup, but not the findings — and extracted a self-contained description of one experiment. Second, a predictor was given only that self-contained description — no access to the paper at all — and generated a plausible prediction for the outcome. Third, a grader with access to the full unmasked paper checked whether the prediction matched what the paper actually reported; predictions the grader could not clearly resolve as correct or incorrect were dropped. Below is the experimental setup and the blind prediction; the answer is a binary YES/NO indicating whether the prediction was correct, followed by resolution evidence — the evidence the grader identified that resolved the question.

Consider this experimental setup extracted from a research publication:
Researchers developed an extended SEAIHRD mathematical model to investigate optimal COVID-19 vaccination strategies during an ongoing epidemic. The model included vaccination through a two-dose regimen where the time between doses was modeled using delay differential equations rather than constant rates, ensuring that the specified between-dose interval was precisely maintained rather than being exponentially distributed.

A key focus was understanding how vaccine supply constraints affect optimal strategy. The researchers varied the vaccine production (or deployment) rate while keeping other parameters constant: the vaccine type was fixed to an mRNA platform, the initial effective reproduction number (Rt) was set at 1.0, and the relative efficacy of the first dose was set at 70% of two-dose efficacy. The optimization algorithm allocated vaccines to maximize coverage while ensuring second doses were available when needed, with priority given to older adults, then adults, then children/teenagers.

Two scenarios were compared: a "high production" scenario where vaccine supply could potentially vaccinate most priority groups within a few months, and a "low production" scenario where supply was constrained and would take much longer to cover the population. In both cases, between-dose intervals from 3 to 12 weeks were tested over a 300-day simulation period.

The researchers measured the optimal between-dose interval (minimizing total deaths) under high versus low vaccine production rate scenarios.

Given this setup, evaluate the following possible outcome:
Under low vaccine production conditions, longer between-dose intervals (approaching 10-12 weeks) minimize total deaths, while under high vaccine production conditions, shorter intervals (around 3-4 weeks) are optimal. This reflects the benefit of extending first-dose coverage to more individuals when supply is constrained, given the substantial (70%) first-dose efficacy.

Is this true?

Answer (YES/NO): YES